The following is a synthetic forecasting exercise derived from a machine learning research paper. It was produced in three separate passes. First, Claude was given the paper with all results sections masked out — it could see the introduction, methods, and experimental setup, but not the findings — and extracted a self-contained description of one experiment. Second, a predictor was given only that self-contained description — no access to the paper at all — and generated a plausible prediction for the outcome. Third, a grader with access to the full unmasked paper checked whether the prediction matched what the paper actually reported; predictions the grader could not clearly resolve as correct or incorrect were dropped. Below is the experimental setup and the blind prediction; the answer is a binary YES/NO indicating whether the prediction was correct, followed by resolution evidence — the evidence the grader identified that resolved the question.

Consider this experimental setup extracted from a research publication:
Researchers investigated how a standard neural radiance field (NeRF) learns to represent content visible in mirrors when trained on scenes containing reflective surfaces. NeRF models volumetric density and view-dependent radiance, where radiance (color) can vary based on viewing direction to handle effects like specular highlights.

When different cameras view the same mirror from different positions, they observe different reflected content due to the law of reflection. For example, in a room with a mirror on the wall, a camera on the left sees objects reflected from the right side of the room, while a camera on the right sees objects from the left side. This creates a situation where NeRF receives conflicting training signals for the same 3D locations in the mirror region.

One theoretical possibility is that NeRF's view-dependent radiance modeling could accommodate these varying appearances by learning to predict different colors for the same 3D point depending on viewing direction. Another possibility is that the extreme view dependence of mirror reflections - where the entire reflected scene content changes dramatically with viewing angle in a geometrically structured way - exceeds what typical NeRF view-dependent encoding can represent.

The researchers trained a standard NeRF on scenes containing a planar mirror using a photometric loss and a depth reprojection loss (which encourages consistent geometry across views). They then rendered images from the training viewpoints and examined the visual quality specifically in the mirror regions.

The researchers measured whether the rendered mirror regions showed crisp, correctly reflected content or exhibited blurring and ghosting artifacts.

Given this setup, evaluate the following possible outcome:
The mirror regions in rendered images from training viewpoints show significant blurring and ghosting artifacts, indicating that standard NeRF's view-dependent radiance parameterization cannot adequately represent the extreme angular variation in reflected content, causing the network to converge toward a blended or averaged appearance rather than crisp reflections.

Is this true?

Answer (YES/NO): YES